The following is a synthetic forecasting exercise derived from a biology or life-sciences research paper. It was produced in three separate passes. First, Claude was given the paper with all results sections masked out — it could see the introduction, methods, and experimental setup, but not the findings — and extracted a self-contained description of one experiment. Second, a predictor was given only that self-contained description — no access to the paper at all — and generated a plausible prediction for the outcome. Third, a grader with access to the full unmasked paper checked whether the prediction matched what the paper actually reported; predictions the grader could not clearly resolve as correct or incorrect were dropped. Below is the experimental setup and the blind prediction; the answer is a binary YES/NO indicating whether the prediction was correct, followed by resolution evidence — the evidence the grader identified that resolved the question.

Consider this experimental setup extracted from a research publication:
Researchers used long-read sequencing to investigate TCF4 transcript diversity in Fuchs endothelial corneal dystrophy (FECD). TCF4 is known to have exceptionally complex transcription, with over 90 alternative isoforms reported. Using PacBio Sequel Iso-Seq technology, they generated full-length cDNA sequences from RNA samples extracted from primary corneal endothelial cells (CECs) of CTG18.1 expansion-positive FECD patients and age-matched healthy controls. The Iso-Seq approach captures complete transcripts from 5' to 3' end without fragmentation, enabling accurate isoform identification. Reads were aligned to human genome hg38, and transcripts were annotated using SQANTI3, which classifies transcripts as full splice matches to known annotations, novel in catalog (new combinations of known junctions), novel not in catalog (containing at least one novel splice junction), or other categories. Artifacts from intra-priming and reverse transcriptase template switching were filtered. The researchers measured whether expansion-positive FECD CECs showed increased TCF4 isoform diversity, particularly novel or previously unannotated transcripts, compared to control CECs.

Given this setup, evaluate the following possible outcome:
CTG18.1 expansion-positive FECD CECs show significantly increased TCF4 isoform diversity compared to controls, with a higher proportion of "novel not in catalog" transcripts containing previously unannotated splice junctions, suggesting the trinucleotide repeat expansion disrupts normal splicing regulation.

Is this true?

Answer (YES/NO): NO